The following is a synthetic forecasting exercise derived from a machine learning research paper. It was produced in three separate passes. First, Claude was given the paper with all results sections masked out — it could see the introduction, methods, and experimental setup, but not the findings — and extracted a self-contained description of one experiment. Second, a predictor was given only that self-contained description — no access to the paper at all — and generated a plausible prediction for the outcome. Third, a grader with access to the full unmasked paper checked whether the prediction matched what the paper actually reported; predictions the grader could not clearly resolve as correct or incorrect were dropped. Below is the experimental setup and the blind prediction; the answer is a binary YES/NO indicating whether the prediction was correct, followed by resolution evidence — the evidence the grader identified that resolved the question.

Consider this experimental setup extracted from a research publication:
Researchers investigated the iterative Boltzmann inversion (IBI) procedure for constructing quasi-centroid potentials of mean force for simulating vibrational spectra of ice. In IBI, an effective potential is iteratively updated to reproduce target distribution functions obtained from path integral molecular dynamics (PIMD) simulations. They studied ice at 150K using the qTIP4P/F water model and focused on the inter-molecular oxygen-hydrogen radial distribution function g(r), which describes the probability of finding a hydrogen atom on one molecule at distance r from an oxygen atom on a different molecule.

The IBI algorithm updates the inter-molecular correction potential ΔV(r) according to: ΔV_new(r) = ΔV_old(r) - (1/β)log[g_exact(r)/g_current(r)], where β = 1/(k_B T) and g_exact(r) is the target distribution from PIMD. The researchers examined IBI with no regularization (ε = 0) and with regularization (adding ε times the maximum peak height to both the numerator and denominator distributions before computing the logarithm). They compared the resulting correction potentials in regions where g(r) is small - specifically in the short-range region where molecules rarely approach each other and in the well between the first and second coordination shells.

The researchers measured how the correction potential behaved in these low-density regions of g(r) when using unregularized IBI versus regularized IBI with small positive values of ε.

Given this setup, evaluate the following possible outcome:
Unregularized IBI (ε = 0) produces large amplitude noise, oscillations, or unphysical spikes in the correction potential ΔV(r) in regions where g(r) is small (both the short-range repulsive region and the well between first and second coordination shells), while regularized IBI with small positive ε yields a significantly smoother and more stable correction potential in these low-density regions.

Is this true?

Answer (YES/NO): YES